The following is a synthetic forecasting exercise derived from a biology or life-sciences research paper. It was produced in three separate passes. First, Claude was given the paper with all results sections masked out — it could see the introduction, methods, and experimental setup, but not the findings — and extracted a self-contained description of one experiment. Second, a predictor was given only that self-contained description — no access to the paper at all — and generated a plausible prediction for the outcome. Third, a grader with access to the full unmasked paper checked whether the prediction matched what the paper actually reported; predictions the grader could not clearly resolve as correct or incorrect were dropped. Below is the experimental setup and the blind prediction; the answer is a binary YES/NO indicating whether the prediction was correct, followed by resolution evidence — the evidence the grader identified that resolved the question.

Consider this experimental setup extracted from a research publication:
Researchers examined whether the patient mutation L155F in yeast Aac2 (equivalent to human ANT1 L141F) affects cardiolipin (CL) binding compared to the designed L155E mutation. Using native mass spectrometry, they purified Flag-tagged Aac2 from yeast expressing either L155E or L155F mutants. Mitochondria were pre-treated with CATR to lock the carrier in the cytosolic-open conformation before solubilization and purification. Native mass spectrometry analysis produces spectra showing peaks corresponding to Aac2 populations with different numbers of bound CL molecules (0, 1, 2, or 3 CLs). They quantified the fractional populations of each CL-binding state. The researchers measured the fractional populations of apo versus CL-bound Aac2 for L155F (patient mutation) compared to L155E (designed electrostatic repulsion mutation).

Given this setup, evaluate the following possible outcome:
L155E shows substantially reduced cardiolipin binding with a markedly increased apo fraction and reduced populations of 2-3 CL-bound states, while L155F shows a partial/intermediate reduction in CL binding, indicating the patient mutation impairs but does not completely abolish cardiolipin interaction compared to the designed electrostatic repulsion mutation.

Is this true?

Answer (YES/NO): YES